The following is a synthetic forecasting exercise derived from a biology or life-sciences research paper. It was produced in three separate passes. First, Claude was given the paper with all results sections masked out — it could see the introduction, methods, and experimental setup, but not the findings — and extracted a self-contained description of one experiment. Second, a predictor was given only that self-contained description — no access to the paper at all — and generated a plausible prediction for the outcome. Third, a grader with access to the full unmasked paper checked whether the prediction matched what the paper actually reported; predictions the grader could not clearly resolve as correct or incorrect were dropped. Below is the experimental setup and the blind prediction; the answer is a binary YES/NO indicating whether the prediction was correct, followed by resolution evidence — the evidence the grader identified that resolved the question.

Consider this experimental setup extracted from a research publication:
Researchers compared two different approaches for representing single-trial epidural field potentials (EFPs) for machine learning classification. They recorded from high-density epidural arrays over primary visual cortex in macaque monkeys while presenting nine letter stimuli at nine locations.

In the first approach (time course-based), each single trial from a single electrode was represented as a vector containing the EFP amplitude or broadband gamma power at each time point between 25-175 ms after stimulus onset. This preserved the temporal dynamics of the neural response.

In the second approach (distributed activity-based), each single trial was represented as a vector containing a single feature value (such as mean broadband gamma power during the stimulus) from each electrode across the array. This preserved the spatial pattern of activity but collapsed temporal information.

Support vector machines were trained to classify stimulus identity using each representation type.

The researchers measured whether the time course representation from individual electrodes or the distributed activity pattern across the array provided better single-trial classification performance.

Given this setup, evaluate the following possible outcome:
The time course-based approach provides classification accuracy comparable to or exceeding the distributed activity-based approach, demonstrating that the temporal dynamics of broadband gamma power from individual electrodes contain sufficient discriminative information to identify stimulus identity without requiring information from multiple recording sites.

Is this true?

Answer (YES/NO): NO